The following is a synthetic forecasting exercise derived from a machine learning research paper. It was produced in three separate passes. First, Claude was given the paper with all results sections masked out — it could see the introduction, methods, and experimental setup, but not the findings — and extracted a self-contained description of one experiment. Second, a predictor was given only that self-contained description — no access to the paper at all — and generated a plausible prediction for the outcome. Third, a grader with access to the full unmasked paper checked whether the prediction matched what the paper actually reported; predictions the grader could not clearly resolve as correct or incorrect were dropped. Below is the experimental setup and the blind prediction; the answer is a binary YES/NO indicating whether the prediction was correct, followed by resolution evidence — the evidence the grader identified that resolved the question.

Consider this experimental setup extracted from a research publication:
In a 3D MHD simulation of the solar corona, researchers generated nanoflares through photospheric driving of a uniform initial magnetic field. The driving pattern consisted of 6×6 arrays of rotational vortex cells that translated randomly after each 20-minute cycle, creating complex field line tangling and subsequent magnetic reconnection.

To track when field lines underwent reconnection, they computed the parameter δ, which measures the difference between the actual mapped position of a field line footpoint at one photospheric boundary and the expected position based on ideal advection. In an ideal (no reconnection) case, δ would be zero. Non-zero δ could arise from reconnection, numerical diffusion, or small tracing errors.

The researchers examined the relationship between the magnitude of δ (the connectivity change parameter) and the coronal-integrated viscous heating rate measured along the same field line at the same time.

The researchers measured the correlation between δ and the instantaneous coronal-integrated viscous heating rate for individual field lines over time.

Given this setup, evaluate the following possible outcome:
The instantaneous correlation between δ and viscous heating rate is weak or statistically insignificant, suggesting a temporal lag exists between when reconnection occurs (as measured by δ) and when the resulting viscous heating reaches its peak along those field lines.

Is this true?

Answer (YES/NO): NO